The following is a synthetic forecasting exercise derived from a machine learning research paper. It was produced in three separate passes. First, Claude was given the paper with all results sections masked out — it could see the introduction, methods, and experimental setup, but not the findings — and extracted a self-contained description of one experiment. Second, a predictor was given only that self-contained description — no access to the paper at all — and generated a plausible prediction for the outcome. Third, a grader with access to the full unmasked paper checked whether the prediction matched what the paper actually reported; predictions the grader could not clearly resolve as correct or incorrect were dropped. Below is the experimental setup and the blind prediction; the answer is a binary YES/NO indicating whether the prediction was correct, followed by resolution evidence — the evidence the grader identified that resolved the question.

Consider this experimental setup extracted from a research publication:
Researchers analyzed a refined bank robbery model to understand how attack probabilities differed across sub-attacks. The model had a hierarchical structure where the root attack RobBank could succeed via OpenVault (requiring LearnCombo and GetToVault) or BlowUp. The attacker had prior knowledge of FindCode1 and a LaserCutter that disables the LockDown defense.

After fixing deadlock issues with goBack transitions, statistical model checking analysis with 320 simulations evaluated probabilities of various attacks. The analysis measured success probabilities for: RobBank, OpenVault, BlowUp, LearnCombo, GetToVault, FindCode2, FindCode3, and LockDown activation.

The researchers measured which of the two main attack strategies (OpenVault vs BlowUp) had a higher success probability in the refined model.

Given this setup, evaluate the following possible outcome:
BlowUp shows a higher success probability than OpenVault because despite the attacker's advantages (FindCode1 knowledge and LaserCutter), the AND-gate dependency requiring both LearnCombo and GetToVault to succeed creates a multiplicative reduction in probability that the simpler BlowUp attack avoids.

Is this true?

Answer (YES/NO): NO